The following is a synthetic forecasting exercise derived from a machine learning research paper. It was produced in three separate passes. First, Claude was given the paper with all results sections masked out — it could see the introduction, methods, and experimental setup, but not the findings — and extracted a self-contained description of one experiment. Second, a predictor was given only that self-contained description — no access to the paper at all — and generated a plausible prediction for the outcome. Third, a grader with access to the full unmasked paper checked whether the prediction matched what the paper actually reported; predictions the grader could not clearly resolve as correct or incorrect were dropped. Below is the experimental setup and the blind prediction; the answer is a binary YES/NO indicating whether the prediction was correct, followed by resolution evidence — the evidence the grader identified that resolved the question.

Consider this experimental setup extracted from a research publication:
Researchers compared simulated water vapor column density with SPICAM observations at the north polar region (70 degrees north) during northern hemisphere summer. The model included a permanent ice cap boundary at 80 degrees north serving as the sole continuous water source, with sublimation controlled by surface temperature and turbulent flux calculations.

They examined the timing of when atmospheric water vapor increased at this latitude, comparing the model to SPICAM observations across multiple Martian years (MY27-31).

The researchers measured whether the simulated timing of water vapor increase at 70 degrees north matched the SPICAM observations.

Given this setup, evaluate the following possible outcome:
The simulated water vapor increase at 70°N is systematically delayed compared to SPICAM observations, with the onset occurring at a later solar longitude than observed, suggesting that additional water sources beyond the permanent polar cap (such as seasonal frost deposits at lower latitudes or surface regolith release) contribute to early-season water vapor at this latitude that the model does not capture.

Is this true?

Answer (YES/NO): NO